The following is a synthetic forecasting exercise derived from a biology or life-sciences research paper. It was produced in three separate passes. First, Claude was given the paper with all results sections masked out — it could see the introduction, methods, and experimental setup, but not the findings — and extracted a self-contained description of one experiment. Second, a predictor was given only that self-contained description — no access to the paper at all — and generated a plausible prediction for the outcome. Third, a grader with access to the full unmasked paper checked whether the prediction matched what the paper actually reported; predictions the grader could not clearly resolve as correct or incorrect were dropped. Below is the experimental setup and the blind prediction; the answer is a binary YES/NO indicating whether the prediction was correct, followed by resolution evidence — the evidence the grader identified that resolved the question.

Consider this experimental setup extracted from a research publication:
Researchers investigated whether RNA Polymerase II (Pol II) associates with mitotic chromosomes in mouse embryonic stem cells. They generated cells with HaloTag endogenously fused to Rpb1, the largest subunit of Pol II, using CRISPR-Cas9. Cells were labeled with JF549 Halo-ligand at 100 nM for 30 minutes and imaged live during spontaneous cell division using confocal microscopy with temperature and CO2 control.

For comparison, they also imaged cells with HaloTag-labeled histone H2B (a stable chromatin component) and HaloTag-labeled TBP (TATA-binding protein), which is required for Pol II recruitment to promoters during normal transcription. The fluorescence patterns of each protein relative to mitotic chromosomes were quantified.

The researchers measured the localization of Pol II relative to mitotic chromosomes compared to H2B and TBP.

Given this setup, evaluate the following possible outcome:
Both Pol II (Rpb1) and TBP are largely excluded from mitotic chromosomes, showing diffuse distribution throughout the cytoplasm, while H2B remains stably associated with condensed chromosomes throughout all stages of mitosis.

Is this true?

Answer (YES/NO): NO